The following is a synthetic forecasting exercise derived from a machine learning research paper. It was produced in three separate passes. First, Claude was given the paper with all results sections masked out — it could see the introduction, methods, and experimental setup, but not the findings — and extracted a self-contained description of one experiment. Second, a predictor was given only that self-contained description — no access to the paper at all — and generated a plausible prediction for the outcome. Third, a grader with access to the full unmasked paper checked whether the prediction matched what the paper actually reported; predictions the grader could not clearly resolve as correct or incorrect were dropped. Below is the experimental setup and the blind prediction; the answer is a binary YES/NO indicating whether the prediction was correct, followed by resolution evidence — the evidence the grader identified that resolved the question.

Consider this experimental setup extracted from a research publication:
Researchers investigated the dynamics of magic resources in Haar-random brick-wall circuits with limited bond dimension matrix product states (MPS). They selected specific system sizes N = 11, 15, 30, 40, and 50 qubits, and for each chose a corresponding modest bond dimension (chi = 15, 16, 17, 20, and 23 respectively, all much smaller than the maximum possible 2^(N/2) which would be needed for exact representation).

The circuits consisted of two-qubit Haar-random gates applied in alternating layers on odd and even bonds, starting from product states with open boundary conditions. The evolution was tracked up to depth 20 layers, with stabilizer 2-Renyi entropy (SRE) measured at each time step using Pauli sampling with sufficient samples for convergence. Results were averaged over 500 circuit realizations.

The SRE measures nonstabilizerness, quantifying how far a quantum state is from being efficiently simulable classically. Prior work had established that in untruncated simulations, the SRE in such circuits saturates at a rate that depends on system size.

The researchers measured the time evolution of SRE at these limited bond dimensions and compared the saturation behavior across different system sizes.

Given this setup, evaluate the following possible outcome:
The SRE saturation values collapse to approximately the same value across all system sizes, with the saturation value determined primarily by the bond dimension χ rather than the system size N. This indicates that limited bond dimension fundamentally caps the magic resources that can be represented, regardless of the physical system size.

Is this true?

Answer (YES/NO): NO